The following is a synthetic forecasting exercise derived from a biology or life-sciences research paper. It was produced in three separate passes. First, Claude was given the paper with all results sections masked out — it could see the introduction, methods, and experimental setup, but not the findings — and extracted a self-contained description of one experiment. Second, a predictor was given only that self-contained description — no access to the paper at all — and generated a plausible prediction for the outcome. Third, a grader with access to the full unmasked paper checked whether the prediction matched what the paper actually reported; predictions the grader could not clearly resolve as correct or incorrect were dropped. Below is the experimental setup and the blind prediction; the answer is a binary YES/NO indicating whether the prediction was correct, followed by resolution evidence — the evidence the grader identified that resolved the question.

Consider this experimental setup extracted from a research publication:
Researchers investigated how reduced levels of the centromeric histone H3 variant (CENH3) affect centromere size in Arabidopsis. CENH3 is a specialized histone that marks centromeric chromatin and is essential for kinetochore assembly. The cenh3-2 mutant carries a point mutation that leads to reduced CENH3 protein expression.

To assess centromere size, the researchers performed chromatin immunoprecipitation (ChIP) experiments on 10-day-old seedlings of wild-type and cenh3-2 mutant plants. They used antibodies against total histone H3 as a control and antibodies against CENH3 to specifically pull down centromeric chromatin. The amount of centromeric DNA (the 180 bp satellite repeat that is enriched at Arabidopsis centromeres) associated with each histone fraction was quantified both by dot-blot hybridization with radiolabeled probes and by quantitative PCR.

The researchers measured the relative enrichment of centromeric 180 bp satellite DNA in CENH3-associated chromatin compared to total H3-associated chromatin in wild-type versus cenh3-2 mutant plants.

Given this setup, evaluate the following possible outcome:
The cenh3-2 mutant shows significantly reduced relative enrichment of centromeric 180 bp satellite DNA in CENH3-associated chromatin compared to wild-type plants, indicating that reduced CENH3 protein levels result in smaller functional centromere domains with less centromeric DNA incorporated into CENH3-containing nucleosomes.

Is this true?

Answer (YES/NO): YES